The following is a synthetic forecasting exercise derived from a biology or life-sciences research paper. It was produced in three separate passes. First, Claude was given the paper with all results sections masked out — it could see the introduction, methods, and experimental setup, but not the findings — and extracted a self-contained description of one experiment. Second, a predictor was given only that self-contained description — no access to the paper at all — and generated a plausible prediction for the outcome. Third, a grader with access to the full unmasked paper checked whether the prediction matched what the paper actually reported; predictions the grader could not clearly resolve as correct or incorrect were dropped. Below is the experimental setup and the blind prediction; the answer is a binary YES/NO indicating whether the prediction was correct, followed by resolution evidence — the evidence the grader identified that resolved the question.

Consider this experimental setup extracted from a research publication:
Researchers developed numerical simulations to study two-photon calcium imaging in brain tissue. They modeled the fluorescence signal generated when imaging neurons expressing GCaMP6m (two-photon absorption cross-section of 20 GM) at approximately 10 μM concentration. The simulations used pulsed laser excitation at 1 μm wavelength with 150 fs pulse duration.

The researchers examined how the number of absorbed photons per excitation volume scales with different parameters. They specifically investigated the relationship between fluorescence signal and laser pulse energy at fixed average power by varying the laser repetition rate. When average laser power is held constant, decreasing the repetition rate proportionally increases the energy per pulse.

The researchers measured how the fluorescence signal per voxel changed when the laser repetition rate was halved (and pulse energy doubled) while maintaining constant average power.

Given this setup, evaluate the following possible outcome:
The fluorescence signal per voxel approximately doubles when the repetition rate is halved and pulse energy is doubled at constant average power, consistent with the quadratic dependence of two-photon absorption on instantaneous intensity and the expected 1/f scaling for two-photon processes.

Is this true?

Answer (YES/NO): YES